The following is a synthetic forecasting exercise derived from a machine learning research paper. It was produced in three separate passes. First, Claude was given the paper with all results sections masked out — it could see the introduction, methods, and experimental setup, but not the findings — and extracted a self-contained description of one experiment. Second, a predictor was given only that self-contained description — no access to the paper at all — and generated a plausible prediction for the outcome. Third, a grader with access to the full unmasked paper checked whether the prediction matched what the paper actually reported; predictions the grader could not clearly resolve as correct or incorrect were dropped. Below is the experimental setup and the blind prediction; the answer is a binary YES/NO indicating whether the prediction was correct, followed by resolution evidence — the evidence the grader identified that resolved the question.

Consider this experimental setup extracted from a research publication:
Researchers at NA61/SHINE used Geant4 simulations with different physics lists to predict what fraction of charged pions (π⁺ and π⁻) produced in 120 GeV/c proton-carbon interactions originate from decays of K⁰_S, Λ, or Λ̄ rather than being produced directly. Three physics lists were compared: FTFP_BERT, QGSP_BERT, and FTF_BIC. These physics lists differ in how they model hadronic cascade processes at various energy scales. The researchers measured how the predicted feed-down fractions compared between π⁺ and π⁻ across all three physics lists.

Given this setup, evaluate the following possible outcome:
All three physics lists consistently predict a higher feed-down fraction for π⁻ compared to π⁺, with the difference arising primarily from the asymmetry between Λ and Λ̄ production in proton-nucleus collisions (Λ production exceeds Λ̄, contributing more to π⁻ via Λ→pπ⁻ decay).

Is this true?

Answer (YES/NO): YES